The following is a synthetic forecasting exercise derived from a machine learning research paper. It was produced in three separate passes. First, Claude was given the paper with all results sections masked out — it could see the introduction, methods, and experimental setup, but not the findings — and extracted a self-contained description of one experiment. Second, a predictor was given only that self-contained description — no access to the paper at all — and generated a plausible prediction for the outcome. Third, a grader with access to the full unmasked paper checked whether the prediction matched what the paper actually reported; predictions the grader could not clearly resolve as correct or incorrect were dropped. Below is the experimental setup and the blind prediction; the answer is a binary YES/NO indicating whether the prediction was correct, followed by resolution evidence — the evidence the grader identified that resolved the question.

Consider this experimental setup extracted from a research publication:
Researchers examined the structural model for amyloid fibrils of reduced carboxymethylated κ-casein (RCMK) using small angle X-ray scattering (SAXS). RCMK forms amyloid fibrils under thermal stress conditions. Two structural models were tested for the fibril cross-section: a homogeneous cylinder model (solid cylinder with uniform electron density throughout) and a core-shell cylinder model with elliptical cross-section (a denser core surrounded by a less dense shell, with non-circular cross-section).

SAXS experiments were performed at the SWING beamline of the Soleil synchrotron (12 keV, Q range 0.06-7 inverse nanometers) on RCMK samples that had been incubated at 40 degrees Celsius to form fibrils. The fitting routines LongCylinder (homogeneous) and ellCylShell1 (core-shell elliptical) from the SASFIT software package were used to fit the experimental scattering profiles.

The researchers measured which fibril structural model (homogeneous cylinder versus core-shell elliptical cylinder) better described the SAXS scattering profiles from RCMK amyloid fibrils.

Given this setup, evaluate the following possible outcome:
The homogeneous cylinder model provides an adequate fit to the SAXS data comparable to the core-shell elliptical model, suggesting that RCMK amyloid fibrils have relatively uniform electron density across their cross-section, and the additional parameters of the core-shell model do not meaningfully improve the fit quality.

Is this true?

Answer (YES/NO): NO